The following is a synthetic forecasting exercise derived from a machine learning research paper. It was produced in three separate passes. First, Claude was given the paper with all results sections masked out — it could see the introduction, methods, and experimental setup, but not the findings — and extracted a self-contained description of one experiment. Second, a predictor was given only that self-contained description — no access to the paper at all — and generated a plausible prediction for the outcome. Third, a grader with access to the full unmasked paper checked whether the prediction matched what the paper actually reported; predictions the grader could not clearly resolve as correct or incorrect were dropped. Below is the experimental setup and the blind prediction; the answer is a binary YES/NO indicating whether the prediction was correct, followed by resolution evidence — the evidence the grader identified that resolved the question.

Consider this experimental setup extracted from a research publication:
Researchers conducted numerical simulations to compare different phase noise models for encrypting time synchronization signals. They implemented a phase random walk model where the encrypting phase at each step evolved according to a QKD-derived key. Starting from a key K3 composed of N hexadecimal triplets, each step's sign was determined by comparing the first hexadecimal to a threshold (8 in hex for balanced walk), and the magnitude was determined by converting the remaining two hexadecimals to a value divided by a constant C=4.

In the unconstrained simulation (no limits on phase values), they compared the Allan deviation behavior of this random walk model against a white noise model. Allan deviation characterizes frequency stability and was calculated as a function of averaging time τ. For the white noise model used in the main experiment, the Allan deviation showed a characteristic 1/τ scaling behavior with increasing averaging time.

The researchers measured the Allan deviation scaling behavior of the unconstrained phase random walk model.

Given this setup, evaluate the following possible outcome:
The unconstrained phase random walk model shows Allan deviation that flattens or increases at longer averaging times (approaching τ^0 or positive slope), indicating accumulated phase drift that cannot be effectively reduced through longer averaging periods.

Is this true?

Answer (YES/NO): NO